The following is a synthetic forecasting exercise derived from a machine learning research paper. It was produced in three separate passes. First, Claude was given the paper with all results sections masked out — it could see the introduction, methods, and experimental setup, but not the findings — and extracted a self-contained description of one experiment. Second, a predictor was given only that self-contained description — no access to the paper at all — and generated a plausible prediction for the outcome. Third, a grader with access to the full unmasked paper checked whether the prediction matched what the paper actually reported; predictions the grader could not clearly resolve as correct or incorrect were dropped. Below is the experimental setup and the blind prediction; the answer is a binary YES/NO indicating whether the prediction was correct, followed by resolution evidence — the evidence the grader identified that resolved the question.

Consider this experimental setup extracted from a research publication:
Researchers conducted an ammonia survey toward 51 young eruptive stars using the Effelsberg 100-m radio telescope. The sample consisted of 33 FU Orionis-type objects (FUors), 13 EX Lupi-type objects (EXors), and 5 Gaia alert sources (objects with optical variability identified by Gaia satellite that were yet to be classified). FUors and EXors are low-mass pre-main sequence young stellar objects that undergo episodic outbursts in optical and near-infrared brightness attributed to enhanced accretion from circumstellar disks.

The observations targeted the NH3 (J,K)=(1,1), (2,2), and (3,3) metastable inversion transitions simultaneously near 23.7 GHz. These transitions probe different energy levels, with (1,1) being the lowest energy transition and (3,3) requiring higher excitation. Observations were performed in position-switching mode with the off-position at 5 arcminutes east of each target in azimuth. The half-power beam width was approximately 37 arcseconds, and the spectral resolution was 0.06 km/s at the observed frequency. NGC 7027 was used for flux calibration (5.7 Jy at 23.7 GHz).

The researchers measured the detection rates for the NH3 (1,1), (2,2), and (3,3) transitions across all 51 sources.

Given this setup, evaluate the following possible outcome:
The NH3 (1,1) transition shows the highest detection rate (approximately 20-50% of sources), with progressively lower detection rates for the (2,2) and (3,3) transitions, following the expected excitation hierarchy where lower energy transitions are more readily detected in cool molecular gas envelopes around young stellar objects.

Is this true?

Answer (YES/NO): NO